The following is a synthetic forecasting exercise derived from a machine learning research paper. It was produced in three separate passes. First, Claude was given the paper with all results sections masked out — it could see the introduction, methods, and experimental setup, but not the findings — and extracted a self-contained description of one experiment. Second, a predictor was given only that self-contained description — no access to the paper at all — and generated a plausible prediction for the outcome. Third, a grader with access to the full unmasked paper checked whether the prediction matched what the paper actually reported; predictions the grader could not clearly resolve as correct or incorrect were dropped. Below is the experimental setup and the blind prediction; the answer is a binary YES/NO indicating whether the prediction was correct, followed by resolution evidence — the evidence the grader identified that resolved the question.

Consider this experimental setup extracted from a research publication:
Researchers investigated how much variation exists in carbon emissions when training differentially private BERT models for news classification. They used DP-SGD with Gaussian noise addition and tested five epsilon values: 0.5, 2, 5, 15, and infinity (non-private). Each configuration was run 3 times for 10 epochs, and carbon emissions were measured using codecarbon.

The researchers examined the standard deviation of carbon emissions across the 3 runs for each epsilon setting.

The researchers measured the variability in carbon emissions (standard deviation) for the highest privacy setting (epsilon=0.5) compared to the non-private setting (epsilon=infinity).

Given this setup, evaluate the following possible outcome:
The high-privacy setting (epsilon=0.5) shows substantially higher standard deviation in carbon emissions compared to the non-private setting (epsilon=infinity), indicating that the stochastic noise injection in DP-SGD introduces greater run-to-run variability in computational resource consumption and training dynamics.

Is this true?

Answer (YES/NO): YES